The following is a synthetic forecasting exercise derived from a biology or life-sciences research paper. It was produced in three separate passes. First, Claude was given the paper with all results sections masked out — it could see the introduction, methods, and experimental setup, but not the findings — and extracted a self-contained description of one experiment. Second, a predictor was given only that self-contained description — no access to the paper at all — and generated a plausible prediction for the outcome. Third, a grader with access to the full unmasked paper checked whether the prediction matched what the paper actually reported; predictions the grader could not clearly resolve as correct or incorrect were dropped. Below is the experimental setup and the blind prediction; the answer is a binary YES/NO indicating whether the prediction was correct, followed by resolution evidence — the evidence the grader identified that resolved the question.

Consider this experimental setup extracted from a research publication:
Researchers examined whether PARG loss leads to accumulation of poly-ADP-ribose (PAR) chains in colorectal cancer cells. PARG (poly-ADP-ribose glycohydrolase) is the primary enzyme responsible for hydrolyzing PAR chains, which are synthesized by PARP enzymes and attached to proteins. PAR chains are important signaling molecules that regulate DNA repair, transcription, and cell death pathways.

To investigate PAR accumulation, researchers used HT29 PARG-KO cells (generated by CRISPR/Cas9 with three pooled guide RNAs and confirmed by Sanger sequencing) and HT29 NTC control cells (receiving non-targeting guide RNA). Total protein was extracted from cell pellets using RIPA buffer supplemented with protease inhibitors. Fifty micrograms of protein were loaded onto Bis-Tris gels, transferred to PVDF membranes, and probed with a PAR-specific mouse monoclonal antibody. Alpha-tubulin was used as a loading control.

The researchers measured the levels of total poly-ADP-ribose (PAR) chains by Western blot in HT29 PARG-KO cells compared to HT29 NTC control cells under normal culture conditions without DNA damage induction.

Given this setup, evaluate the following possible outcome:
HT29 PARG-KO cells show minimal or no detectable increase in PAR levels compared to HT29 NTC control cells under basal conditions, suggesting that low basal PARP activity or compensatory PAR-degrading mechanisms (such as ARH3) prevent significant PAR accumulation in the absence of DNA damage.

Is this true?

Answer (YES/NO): YES